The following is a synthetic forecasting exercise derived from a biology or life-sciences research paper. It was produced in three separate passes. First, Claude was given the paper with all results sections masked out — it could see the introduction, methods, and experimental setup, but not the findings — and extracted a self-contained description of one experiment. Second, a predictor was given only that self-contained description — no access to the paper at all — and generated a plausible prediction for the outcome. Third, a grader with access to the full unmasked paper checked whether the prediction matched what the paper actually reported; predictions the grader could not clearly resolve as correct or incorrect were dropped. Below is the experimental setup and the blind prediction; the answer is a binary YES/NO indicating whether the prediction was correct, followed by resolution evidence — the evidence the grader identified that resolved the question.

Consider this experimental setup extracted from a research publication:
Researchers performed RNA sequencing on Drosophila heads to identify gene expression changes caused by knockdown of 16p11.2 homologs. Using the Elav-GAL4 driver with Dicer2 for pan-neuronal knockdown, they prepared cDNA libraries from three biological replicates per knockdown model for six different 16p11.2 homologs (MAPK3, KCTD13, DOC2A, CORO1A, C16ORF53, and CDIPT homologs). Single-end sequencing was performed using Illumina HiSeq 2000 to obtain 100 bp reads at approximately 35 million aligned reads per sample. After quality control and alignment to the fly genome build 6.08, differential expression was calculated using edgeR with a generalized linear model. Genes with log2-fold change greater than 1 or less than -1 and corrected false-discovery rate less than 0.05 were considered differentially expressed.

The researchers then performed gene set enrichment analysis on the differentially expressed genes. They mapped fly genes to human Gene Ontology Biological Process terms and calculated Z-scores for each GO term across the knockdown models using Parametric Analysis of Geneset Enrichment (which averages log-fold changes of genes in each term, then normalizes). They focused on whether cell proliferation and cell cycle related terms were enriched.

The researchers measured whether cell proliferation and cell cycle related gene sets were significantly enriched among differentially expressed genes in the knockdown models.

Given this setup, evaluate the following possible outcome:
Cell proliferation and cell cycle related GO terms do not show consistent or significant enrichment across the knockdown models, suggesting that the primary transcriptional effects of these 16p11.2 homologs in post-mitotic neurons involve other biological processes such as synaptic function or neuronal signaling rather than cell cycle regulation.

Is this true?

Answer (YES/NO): NO